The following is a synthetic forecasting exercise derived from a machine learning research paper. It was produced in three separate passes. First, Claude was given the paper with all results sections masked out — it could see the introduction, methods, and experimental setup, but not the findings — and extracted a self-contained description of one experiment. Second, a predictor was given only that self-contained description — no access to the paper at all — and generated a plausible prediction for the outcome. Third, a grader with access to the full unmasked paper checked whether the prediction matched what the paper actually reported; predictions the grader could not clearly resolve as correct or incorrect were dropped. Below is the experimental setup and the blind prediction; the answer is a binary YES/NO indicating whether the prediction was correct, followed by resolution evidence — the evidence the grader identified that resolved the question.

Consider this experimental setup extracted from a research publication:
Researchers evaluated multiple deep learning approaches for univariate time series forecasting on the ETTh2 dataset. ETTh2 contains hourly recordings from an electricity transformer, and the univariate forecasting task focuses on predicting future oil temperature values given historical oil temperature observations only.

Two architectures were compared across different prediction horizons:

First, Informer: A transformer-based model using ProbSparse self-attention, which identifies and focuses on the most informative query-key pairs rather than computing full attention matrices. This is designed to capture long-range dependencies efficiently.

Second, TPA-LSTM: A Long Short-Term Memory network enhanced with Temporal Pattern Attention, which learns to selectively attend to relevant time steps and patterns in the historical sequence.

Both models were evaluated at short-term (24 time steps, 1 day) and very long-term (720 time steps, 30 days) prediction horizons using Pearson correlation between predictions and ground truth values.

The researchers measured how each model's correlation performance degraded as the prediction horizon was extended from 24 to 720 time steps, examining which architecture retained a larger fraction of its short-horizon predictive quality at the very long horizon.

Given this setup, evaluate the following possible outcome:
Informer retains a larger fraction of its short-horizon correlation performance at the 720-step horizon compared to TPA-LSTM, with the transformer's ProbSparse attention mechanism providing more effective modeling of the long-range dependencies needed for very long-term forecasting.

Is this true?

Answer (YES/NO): YES